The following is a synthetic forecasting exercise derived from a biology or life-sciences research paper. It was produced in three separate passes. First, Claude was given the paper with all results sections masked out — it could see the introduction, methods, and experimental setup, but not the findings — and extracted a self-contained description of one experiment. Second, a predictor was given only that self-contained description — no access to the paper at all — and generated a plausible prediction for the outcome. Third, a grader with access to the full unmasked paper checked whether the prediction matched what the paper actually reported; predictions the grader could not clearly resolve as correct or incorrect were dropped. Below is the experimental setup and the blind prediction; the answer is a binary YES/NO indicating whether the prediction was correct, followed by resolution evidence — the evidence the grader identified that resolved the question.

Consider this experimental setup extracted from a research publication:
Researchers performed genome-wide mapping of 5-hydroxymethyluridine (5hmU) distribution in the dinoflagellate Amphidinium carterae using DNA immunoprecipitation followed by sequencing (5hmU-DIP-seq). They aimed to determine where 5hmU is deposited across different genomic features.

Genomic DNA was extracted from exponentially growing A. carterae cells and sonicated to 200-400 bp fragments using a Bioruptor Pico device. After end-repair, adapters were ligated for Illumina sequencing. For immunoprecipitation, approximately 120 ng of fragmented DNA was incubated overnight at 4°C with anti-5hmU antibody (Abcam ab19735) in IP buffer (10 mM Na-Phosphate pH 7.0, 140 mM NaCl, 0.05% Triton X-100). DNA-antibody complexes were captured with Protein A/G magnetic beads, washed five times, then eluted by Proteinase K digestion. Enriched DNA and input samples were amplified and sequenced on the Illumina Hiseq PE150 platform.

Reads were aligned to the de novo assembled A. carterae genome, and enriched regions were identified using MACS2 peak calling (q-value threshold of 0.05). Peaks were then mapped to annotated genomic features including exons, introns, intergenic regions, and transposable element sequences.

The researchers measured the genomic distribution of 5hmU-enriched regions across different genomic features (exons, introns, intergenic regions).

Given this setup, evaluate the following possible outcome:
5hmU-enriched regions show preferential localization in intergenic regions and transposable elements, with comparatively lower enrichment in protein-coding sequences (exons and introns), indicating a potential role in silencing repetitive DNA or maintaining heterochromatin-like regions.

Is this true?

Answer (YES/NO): NO